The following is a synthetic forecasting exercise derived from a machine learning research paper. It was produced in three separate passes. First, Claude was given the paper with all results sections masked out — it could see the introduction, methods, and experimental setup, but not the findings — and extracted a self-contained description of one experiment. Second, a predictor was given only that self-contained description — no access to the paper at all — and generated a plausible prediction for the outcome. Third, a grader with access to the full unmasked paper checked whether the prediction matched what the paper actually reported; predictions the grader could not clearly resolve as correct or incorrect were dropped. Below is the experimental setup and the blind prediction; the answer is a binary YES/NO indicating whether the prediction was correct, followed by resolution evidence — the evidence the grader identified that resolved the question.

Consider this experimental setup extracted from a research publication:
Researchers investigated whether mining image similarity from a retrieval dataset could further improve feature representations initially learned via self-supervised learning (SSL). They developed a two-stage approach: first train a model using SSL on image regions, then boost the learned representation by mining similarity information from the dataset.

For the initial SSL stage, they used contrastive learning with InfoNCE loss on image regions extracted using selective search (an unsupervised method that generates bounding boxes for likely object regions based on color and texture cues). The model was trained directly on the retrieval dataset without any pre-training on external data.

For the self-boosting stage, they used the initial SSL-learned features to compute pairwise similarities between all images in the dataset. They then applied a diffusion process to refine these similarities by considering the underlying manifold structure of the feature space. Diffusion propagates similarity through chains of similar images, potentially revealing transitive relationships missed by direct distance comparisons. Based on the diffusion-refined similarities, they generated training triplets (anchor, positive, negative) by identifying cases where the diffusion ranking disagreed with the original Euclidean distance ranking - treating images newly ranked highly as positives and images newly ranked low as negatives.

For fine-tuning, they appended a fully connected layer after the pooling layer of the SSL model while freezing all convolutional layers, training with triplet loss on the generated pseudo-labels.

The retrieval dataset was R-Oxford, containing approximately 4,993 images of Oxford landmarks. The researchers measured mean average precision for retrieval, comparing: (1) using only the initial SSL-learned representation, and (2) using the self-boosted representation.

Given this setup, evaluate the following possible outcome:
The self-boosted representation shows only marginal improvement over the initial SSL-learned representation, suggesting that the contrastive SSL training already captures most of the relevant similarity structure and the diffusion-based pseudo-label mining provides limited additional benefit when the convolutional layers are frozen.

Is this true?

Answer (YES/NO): NO